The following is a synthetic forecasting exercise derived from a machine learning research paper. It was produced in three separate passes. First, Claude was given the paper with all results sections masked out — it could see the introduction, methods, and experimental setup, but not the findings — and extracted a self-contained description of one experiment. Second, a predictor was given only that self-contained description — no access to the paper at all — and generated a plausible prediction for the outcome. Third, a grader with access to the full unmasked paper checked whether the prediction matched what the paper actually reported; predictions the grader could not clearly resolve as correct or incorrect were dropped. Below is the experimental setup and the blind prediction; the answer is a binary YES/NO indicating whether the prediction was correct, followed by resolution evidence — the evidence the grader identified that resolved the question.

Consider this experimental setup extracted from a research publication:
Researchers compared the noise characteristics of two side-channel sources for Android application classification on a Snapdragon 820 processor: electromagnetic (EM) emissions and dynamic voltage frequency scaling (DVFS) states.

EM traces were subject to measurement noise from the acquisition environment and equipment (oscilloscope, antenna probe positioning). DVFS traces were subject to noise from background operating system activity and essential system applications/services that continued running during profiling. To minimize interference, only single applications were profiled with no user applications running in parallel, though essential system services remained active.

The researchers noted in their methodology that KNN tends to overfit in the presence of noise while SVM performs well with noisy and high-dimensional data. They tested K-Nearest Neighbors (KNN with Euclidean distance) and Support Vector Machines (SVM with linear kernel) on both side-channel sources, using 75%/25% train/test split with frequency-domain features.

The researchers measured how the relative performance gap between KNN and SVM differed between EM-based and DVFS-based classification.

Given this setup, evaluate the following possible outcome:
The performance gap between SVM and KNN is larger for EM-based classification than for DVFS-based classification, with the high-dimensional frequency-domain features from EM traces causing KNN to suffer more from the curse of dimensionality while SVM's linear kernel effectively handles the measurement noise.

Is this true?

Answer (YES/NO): NO